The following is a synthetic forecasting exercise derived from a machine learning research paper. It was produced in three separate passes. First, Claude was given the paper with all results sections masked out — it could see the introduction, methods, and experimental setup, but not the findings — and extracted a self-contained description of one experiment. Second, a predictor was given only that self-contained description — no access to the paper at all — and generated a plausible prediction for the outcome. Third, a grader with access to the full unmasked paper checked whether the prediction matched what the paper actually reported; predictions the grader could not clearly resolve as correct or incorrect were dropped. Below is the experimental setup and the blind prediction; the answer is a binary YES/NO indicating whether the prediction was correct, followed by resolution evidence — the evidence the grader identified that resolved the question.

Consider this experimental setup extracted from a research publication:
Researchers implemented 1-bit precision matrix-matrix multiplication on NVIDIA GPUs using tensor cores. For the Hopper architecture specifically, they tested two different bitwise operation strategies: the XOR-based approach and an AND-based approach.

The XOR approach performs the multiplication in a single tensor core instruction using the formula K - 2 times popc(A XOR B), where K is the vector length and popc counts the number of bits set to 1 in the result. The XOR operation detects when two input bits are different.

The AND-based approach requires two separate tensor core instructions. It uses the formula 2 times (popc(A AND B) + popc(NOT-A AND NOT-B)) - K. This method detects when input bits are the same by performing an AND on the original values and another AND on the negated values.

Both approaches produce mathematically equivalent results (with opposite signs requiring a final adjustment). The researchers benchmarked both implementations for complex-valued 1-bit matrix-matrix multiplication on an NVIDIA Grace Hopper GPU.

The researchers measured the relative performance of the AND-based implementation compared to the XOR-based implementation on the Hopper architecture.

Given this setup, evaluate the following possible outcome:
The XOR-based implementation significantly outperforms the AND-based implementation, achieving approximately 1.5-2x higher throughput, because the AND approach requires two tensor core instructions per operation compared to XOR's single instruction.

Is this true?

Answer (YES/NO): NO